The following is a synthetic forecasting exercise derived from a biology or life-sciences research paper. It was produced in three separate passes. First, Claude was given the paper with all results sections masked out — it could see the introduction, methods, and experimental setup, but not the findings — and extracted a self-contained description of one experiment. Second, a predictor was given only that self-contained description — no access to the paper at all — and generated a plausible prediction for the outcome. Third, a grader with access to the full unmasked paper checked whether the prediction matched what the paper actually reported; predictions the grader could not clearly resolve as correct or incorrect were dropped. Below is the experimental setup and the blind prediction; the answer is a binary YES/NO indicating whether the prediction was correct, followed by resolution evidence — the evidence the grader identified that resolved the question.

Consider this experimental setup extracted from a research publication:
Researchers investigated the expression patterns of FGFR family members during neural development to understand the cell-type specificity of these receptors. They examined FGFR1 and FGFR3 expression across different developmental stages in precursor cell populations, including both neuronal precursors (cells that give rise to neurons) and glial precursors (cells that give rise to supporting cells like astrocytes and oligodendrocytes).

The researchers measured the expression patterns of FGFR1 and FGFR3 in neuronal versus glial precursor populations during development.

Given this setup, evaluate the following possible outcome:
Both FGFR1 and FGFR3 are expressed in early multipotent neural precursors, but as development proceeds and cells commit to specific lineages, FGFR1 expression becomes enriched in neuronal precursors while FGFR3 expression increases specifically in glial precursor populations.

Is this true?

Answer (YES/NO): NO